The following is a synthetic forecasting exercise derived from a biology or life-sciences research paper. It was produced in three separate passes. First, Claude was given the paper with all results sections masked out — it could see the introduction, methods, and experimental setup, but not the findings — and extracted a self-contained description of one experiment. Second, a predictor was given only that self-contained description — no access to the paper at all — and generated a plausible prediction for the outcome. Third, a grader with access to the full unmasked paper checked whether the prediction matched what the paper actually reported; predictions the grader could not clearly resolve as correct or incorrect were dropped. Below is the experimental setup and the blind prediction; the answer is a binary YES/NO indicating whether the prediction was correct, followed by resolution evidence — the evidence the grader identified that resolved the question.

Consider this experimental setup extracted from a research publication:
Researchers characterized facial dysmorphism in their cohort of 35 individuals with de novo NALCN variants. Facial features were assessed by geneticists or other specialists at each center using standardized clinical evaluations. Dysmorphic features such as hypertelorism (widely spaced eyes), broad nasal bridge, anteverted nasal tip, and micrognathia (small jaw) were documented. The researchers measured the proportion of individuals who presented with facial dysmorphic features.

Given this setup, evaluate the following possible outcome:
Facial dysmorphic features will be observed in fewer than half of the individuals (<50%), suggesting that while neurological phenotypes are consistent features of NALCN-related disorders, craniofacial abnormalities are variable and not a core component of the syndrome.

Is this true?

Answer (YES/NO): NO